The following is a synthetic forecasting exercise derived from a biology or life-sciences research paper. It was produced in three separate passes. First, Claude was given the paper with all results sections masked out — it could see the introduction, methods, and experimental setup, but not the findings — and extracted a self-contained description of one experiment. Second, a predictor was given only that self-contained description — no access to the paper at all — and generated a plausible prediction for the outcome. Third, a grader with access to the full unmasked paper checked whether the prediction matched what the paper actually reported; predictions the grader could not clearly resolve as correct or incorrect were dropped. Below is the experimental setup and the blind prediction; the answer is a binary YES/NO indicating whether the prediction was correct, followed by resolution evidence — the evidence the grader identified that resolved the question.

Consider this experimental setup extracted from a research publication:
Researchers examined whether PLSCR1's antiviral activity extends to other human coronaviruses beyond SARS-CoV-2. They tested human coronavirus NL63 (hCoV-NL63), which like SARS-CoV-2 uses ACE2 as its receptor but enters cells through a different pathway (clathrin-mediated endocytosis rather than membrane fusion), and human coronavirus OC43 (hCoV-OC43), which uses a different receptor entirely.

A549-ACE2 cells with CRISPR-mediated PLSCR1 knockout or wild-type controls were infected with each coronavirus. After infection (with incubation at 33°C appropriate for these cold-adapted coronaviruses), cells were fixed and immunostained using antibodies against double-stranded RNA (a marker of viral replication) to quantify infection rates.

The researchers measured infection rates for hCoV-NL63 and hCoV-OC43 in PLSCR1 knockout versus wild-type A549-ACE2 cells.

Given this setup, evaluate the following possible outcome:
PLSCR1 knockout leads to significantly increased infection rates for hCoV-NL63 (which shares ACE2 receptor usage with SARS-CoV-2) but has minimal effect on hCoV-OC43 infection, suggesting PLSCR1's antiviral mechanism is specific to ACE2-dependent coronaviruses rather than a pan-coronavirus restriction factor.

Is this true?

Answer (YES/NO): NO